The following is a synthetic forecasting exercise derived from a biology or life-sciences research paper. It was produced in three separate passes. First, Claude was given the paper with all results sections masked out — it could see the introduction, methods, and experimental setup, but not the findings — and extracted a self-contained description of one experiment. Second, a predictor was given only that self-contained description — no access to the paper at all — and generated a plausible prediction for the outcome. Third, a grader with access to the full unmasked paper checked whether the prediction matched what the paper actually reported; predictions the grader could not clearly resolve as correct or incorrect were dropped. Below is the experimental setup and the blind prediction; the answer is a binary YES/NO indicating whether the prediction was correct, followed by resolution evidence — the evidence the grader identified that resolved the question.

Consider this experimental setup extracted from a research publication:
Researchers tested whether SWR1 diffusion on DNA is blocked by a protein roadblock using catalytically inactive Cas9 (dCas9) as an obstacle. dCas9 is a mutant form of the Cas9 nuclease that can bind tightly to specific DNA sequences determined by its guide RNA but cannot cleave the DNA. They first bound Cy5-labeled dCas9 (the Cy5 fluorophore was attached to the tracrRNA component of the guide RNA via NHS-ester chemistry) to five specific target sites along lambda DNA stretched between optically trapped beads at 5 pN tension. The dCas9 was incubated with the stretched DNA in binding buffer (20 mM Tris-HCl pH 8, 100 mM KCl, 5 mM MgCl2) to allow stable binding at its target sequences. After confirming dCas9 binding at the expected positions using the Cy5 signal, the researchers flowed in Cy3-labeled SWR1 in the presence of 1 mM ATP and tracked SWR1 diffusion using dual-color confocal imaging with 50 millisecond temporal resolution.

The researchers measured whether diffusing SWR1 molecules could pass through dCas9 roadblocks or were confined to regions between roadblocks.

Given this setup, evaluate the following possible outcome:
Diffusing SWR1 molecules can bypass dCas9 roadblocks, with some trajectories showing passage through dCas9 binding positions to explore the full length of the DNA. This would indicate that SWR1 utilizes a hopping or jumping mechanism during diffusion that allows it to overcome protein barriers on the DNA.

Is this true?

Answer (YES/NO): NO